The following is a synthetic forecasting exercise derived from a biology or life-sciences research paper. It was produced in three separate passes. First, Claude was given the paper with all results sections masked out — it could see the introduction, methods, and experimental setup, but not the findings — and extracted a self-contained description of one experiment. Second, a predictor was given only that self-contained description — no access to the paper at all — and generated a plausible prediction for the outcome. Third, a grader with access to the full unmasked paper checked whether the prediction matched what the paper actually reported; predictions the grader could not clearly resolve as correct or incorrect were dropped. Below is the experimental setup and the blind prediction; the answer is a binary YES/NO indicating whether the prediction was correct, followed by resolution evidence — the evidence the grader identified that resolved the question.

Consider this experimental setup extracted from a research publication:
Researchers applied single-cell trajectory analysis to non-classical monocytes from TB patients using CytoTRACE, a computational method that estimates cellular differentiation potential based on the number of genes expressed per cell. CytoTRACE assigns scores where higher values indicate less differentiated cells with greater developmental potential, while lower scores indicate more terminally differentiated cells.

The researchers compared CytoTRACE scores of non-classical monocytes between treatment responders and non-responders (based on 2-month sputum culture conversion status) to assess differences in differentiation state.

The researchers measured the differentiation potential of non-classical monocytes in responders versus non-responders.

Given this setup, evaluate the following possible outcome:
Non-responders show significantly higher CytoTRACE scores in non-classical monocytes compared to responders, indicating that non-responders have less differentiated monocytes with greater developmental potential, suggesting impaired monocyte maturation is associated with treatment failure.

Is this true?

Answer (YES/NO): NO